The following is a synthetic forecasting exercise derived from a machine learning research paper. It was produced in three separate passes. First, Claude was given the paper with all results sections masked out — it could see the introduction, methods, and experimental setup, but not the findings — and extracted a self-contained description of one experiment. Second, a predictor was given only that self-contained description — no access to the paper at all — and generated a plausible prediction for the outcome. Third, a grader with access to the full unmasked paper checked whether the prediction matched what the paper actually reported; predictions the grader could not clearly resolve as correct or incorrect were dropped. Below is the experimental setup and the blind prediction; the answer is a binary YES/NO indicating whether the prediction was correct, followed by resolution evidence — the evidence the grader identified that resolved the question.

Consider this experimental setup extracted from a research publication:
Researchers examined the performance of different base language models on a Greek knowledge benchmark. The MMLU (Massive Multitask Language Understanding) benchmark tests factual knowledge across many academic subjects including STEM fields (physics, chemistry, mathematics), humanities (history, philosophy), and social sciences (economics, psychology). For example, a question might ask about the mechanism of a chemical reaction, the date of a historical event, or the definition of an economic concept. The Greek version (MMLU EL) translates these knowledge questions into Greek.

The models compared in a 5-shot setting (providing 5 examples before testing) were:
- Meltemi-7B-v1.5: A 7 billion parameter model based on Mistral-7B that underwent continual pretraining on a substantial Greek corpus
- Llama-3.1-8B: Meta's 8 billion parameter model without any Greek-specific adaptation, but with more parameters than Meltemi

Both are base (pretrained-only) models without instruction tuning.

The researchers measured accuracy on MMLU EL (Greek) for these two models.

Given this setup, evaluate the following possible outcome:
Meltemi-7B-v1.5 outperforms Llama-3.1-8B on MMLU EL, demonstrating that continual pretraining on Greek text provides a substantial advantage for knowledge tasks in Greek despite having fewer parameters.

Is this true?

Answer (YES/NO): NO